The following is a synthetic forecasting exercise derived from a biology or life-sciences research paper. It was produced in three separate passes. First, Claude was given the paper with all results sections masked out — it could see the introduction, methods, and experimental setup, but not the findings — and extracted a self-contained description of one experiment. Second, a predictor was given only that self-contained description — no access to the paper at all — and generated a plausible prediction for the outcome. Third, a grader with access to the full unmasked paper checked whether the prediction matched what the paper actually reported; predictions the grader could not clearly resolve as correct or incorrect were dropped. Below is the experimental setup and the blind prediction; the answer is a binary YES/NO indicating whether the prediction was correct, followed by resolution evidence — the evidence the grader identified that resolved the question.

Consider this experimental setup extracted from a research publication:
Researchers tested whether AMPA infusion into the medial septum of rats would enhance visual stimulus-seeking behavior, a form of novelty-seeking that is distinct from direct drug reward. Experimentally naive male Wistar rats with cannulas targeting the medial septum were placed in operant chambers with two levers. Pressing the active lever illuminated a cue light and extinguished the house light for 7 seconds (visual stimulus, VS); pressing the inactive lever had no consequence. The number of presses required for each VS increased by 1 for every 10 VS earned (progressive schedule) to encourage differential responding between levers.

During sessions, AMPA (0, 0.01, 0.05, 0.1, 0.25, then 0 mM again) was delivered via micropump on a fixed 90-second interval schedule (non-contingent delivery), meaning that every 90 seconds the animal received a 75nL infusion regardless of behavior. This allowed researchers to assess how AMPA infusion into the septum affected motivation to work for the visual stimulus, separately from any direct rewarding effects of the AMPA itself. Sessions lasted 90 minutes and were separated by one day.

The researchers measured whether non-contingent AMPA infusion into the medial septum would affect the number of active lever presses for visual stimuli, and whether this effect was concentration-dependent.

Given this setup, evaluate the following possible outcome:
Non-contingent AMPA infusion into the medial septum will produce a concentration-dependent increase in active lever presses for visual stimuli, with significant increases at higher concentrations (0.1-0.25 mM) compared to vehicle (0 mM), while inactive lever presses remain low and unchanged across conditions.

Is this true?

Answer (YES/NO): YES